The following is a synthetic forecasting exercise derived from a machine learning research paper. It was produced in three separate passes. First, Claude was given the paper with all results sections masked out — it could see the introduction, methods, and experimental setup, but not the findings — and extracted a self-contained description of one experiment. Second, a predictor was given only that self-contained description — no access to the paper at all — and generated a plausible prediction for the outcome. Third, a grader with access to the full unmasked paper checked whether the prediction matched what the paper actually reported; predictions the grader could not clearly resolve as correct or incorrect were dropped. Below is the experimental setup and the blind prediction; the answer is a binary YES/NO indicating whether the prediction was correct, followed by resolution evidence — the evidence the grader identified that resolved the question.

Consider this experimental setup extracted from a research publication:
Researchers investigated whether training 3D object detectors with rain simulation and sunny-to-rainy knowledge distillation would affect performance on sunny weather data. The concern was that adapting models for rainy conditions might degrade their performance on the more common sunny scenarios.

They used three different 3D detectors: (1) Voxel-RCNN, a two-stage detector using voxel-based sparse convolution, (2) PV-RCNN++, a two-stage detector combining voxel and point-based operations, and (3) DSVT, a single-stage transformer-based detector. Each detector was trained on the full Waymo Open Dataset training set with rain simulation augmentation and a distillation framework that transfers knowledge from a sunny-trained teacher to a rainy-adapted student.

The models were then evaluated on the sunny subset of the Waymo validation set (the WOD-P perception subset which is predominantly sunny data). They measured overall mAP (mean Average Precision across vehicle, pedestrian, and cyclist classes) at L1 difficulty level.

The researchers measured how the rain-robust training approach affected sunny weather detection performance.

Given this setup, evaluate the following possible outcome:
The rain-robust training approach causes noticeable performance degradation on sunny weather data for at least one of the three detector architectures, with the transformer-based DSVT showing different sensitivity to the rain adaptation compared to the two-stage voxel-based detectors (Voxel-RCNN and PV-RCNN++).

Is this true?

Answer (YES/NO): NO